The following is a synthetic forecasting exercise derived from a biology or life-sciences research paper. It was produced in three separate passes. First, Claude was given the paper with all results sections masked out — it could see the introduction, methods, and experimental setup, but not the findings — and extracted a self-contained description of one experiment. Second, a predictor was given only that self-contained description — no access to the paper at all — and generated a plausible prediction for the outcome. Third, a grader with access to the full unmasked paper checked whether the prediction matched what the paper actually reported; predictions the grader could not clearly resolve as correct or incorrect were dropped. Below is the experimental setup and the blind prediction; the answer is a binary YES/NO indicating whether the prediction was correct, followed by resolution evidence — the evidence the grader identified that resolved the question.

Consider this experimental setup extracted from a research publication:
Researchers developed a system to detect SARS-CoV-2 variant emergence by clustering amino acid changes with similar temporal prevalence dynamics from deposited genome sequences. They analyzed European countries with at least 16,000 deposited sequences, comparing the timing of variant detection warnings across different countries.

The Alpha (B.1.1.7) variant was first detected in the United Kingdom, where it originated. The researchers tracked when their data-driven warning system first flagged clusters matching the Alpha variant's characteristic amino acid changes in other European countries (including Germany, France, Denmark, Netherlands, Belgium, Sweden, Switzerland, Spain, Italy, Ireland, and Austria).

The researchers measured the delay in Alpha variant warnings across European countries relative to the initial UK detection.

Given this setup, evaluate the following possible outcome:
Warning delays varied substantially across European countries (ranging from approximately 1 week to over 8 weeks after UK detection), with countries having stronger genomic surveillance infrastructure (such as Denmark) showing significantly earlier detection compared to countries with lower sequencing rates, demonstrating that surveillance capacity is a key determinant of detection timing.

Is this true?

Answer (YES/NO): NO